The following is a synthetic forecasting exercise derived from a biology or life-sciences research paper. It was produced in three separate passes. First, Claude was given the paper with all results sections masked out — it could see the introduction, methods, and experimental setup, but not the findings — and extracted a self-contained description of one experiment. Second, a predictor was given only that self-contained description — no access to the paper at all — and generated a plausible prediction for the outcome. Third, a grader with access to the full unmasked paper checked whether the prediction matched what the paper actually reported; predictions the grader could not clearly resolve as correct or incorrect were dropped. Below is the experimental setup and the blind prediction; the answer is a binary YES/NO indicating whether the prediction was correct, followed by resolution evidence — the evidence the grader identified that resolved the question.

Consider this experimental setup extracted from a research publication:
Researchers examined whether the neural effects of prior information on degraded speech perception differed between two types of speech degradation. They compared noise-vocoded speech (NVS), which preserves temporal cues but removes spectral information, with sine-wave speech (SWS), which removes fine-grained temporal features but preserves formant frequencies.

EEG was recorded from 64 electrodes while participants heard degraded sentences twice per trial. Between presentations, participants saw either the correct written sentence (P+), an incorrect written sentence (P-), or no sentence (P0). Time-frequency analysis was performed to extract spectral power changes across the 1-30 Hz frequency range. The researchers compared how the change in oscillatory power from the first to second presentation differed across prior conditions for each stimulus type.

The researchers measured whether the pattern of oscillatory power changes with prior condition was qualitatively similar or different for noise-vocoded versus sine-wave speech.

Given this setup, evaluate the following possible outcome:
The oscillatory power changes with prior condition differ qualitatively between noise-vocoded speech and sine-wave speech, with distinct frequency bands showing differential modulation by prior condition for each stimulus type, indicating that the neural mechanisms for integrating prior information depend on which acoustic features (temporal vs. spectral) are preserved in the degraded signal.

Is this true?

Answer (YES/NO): NO